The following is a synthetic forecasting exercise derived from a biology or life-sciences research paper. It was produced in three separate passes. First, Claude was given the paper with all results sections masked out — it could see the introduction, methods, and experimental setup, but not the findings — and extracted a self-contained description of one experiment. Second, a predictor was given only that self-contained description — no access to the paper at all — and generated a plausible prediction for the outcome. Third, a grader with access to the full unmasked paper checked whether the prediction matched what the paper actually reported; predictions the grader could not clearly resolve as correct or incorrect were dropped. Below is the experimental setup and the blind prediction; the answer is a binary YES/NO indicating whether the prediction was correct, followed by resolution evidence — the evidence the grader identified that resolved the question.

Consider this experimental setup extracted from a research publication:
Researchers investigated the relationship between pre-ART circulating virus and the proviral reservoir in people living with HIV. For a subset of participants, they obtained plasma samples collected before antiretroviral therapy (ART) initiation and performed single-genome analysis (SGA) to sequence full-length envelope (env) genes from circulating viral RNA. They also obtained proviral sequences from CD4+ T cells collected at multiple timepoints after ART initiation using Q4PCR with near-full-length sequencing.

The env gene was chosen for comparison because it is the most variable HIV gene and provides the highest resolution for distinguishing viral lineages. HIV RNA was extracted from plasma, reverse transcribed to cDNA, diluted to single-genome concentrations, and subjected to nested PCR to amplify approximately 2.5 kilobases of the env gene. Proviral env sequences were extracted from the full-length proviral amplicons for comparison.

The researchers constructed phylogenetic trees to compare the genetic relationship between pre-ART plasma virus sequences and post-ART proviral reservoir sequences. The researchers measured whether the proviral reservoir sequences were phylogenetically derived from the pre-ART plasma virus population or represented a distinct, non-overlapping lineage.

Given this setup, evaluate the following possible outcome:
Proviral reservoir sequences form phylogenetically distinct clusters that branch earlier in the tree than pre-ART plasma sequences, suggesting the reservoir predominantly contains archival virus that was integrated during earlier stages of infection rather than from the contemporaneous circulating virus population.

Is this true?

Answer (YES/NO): NO